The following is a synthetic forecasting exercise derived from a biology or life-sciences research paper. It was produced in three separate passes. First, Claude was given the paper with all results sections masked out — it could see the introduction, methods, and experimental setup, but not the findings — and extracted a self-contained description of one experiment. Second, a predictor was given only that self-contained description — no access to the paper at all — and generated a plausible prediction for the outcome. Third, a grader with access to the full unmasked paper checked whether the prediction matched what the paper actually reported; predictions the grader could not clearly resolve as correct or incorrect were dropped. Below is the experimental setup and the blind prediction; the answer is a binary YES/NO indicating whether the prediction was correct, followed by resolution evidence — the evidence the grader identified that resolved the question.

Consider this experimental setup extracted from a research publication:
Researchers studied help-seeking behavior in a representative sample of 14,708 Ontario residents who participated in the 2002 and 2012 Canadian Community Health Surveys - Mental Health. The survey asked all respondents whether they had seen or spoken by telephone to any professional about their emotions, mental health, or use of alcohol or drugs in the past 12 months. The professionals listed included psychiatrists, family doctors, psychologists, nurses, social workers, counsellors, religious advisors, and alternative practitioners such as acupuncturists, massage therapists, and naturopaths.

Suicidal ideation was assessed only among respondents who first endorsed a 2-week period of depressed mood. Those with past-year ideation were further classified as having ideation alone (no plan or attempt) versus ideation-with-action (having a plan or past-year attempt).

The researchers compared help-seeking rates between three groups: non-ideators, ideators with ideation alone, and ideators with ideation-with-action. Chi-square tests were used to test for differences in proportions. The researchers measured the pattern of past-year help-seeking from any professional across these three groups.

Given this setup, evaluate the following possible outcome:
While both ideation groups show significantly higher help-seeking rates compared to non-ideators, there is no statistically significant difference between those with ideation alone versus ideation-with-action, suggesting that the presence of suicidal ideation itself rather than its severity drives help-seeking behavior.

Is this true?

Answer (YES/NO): NO